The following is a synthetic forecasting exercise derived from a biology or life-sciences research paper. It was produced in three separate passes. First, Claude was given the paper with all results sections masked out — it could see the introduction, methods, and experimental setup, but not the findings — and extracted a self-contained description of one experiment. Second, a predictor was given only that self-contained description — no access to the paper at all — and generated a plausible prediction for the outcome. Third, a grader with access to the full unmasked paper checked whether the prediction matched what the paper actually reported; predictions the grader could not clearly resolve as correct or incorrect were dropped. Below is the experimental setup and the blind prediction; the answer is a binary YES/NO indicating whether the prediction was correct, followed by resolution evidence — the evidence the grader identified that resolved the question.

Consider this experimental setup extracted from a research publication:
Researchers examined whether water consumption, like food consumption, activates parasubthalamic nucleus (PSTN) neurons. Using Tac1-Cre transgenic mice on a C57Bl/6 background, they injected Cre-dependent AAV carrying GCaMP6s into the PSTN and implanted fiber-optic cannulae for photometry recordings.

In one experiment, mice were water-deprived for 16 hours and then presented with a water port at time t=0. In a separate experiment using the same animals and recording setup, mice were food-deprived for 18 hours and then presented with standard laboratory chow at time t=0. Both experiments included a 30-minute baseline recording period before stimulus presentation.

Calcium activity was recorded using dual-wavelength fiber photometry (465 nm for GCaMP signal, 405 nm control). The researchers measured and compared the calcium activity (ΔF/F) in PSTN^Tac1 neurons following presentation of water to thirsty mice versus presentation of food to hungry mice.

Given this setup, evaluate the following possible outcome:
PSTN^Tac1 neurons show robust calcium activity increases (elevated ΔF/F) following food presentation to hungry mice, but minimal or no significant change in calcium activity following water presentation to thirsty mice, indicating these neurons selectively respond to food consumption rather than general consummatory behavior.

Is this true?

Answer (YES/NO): YES